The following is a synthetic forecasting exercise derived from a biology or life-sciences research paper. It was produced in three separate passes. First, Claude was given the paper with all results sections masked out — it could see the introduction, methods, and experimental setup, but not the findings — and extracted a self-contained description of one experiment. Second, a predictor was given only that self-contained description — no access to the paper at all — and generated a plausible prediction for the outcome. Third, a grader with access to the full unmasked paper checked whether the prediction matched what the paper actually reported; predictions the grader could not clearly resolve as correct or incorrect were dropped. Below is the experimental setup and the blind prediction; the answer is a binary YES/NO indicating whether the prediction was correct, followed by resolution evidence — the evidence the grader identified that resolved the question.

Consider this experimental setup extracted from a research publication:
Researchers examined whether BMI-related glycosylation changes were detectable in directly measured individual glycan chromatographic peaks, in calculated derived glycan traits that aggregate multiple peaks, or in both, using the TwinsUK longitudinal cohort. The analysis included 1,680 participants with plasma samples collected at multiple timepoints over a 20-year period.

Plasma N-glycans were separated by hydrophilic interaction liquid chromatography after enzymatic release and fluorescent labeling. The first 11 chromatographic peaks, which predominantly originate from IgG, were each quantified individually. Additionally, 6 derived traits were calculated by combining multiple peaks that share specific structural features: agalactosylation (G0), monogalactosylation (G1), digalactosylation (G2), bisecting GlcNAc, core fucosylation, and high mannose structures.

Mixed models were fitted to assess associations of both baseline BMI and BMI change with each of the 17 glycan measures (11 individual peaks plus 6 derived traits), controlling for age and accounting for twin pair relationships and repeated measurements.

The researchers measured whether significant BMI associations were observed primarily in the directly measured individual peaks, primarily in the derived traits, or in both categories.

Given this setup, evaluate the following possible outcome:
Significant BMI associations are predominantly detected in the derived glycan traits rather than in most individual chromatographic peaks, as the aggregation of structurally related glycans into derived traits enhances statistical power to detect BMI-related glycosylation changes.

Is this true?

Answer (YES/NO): YES